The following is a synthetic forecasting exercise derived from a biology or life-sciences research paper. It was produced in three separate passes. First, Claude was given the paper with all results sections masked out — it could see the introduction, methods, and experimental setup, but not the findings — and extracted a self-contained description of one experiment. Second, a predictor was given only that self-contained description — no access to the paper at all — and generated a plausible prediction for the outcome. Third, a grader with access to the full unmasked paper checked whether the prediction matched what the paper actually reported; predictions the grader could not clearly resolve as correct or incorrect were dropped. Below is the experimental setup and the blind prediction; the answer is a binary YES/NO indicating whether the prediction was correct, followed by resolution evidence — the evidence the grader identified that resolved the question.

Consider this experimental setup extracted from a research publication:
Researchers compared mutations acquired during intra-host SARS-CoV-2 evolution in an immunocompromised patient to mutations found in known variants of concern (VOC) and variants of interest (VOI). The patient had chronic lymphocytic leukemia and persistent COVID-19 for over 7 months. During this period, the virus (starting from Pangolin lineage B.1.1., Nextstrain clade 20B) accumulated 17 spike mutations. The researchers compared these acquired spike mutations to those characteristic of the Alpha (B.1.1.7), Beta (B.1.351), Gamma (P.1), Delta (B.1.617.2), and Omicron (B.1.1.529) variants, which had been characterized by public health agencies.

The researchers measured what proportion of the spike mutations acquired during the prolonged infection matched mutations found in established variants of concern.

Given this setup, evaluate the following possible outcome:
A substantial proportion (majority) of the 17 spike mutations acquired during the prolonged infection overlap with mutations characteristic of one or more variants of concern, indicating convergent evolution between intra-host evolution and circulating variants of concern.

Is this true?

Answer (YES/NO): YES